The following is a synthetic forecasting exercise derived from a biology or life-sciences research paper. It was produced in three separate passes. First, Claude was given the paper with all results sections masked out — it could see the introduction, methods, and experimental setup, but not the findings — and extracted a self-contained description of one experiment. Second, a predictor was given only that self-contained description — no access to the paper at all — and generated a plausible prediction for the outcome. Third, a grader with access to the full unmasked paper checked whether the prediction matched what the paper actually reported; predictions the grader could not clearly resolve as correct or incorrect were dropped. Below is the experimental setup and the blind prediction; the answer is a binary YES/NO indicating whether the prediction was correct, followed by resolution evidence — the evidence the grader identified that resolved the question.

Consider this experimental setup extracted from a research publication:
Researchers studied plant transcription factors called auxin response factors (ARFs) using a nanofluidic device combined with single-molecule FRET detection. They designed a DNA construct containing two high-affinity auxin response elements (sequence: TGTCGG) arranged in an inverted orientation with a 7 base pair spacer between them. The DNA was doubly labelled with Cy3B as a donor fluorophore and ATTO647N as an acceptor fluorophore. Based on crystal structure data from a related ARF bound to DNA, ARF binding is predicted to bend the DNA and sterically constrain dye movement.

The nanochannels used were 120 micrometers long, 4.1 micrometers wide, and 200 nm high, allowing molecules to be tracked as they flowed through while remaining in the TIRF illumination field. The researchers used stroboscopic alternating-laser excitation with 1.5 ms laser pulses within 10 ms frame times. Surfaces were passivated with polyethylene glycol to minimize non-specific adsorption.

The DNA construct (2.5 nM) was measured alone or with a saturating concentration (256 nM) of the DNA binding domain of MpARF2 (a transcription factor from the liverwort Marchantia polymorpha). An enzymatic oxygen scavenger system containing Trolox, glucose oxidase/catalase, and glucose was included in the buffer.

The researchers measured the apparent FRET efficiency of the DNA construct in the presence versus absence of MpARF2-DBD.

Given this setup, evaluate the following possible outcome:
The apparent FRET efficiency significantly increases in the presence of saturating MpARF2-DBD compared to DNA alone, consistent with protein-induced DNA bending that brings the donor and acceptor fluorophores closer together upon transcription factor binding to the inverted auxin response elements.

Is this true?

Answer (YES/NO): NO